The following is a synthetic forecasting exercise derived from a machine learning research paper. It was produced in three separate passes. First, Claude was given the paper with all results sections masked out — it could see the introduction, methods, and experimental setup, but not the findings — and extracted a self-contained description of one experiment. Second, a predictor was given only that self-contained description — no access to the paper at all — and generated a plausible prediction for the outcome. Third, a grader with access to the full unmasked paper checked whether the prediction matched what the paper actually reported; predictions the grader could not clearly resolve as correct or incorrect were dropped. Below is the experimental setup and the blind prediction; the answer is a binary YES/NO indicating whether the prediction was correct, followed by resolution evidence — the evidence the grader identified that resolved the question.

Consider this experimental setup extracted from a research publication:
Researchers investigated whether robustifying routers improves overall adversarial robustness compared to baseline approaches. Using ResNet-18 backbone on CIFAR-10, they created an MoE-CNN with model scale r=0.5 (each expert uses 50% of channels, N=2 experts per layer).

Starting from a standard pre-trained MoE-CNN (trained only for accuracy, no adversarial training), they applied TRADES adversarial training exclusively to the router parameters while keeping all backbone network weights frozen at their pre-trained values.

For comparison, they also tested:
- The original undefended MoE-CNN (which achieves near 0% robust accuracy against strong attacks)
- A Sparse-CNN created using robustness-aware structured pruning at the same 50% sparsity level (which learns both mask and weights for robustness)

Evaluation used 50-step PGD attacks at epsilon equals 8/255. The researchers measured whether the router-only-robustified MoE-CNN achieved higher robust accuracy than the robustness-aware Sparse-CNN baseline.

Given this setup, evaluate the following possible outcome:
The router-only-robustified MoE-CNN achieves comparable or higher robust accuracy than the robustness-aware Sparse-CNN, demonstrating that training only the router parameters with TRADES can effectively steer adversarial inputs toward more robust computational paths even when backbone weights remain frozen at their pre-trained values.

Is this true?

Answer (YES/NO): YES